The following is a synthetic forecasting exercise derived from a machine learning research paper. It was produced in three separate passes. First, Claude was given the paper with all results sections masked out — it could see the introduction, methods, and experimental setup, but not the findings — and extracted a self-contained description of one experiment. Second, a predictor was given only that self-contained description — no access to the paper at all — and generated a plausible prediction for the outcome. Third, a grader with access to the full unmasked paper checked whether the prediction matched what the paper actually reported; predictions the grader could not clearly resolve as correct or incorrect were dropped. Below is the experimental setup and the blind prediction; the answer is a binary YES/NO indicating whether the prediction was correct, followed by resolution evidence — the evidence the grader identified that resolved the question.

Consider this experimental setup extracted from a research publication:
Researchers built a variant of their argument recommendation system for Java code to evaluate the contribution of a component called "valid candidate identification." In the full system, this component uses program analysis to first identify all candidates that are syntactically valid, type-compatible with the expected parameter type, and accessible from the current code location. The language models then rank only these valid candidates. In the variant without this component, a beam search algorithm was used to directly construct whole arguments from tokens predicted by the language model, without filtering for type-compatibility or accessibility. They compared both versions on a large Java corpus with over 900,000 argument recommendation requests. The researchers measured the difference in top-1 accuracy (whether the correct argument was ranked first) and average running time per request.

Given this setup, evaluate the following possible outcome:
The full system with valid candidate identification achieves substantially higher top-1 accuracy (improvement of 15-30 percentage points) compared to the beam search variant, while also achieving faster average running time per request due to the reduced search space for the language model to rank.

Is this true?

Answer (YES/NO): YES